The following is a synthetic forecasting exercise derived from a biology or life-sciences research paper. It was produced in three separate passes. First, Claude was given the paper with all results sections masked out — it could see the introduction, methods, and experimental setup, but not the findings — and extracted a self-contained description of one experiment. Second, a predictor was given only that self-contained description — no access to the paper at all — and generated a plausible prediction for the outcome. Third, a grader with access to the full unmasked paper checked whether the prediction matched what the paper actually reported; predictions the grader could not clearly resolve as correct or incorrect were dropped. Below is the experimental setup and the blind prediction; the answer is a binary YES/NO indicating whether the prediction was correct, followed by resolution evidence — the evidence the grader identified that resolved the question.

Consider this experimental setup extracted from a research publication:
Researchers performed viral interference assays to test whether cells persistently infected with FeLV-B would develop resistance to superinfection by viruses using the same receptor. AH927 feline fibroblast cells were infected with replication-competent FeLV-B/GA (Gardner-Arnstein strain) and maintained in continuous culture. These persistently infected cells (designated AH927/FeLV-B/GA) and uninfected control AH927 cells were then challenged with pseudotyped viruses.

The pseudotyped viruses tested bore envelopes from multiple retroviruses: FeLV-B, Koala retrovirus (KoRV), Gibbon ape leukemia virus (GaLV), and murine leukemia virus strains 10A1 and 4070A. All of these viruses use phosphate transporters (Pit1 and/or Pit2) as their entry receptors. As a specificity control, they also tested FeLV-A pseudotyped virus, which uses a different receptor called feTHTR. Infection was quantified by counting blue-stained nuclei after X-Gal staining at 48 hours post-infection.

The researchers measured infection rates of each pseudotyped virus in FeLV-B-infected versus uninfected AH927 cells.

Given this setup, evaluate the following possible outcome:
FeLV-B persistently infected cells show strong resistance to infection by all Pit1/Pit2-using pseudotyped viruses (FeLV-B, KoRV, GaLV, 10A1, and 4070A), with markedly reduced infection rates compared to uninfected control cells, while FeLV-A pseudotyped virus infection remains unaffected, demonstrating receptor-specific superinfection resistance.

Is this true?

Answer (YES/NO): NO